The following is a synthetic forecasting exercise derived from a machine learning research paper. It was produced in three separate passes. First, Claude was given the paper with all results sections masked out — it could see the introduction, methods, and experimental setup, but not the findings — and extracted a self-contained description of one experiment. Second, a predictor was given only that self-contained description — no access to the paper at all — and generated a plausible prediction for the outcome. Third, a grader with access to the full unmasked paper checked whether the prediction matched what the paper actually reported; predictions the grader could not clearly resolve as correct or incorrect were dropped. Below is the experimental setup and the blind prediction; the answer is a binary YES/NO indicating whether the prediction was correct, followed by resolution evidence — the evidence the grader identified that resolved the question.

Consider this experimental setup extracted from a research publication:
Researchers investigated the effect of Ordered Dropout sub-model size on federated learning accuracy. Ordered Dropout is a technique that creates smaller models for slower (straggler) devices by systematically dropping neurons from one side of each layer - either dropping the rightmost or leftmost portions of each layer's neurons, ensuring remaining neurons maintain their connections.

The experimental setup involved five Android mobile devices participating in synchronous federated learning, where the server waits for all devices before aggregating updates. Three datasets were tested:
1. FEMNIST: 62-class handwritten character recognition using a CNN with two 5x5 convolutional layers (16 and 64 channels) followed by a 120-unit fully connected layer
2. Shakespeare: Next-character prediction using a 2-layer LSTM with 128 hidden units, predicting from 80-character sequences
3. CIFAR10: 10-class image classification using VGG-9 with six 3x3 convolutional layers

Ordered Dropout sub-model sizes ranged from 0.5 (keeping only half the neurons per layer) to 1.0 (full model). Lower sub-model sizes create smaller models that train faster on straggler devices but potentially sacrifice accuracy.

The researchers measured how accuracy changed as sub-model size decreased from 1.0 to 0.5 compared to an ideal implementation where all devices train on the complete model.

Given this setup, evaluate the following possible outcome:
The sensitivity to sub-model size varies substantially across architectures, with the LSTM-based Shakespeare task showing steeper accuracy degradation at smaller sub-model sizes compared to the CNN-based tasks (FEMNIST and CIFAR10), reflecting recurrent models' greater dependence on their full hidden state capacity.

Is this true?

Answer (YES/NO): YES